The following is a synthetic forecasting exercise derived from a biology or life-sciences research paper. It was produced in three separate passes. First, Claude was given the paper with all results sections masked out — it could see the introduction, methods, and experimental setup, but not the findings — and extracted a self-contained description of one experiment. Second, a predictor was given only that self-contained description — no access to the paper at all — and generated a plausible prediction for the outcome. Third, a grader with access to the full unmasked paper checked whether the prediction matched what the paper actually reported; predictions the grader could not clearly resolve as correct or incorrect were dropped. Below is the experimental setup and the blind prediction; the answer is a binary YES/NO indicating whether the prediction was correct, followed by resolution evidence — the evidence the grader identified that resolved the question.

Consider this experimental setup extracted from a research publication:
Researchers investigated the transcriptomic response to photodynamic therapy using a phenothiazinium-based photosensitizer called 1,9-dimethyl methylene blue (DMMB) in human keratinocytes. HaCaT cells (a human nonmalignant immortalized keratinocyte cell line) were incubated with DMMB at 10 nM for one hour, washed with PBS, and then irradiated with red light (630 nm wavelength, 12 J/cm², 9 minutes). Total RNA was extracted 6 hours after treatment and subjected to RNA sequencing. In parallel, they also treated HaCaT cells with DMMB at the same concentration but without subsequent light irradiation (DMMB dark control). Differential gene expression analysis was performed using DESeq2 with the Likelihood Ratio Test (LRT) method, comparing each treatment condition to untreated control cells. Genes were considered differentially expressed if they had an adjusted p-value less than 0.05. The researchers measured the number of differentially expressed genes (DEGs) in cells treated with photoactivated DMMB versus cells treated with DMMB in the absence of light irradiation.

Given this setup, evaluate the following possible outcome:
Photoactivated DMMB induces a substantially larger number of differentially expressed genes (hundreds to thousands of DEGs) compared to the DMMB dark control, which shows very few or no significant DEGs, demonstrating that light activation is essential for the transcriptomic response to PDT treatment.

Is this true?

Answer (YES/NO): YES